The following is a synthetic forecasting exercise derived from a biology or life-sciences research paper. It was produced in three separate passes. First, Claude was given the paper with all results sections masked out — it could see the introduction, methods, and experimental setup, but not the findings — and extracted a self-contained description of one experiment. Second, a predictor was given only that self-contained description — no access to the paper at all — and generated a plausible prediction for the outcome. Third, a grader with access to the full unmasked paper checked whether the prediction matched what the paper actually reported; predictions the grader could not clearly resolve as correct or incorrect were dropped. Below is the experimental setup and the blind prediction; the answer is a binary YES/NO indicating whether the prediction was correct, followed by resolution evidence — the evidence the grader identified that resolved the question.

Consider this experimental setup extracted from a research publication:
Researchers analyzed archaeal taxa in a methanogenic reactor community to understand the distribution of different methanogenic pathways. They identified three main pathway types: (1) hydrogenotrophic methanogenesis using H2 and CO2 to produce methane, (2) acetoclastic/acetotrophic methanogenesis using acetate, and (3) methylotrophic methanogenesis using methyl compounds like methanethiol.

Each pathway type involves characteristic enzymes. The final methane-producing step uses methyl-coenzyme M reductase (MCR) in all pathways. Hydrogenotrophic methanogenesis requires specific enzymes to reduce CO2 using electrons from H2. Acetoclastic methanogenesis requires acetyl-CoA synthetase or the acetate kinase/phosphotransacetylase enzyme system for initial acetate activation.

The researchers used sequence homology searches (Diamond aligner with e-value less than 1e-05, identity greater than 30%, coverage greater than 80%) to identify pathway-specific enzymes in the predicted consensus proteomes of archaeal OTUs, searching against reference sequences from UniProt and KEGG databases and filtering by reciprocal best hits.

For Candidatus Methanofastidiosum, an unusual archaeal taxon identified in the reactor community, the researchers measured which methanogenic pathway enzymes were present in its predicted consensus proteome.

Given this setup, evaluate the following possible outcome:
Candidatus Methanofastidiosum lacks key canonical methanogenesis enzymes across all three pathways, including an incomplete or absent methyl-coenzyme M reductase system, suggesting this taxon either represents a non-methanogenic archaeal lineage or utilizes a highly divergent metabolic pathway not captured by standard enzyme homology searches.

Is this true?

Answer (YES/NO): NO